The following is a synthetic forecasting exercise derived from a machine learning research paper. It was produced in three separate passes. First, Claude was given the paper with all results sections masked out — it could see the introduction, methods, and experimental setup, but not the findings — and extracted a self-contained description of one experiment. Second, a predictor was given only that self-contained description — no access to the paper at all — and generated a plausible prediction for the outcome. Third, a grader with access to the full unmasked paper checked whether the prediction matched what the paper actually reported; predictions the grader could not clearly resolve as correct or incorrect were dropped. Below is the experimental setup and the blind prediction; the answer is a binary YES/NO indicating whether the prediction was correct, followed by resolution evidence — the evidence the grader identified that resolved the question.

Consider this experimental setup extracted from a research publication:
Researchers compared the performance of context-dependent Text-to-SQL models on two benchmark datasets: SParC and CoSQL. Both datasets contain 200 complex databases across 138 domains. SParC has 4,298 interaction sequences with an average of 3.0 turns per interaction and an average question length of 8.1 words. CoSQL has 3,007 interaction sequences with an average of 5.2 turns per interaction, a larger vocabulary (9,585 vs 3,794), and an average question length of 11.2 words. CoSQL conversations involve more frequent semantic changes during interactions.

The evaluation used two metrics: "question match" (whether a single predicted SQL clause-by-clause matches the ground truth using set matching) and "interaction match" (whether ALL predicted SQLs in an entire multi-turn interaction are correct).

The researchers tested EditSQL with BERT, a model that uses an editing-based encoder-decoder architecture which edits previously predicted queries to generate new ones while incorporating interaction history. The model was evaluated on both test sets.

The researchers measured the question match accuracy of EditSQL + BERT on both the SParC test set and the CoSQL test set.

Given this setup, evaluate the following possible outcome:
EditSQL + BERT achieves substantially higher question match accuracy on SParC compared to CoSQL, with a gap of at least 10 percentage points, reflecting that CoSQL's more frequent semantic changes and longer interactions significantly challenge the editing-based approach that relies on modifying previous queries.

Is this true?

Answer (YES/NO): NO